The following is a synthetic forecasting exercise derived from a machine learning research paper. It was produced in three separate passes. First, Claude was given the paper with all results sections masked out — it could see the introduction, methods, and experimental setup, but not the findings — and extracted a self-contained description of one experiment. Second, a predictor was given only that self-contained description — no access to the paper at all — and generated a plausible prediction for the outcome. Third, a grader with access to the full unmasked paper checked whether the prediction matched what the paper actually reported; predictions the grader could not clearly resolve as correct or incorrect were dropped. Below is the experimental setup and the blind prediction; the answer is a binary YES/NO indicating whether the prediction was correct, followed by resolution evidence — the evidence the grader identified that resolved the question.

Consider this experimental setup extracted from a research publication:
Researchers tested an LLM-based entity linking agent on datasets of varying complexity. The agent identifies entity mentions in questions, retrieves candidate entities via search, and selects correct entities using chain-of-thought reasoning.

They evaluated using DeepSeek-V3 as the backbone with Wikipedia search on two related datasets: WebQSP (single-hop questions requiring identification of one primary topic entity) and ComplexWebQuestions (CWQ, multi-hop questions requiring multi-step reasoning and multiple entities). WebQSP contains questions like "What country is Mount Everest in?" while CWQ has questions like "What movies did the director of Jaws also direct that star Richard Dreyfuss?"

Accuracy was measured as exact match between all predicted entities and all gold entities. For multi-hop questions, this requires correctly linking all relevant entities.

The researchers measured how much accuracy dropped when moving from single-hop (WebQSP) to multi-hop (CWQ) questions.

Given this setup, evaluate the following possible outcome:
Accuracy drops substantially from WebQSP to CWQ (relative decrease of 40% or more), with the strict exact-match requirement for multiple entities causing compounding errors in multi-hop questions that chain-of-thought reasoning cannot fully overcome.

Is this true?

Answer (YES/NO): NO